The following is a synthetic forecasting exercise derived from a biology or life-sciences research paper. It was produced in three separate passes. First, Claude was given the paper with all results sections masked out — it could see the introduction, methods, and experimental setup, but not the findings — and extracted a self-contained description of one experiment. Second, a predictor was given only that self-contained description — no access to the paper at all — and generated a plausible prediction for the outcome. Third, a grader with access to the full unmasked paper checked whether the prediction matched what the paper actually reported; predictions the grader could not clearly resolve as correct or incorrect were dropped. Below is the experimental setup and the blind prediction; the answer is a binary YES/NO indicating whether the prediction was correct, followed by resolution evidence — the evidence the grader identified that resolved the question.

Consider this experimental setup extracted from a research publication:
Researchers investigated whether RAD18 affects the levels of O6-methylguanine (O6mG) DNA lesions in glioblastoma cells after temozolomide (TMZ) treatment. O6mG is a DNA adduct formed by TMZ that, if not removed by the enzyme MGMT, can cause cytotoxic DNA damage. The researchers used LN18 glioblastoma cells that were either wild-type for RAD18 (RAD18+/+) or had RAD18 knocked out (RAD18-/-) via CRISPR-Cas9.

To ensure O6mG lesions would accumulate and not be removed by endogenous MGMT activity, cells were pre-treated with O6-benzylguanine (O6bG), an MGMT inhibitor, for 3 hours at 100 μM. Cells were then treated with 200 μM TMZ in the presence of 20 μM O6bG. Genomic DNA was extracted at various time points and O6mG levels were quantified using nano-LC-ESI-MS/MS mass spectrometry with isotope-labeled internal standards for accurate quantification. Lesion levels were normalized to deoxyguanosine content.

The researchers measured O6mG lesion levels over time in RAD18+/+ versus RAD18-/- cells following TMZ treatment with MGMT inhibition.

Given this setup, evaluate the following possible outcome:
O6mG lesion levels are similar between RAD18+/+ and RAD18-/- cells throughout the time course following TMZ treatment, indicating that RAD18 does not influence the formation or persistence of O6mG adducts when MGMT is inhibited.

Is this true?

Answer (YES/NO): YES